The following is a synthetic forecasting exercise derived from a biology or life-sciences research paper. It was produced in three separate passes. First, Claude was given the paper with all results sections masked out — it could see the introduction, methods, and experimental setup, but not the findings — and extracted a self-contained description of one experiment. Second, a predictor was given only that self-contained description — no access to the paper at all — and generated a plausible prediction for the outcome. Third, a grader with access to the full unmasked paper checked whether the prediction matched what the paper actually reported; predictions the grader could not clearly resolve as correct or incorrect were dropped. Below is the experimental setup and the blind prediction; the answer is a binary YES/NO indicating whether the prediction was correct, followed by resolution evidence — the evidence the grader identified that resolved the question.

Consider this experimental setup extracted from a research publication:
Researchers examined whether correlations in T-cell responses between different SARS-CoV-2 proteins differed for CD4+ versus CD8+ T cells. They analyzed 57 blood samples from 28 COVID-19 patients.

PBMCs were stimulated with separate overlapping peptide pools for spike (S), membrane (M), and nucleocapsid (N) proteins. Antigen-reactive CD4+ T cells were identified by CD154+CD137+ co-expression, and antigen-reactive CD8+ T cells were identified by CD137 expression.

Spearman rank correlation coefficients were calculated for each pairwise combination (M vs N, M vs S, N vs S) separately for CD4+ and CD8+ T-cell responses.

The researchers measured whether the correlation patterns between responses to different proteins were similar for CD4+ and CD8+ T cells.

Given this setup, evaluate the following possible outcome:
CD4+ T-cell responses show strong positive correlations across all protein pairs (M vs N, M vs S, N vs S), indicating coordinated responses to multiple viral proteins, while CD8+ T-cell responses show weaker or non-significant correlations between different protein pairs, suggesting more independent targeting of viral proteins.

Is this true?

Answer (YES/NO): NO